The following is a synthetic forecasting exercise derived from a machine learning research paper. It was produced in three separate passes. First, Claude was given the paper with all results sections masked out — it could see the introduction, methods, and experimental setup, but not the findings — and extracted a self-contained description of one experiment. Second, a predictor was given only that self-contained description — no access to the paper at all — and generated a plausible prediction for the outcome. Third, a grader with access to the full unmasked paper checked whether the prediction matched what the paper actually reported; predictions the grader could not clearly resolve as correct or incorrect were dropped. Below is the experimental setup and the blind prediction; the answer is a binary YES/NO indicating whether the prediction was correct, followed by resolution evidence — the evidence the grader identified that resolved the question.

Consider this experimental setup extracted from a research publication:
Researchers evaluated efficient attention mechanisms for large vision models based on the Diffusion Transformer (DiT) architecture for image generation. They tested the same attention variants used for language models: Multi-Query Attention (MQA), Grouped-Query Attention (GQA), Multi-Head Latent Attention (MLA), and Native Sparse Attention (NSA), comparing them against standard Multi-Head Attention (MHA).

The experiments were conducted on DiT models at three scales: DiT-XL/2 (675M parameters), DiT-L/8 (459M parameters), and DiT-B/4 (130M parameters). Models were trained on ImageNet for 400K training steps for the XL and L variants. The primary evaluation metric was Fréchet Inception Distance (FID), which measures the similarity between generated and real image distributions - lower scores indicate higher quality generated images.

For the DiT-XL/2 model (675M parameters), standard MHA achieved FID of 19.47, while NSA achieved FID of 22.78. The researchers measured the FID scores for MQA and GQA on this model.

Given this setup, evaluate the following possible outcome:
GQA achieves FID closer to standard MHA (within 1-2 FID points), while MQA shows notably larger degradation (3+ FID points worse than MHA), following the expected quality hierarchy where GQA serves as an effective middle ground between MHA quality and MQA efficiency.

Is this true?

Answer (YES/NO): NO